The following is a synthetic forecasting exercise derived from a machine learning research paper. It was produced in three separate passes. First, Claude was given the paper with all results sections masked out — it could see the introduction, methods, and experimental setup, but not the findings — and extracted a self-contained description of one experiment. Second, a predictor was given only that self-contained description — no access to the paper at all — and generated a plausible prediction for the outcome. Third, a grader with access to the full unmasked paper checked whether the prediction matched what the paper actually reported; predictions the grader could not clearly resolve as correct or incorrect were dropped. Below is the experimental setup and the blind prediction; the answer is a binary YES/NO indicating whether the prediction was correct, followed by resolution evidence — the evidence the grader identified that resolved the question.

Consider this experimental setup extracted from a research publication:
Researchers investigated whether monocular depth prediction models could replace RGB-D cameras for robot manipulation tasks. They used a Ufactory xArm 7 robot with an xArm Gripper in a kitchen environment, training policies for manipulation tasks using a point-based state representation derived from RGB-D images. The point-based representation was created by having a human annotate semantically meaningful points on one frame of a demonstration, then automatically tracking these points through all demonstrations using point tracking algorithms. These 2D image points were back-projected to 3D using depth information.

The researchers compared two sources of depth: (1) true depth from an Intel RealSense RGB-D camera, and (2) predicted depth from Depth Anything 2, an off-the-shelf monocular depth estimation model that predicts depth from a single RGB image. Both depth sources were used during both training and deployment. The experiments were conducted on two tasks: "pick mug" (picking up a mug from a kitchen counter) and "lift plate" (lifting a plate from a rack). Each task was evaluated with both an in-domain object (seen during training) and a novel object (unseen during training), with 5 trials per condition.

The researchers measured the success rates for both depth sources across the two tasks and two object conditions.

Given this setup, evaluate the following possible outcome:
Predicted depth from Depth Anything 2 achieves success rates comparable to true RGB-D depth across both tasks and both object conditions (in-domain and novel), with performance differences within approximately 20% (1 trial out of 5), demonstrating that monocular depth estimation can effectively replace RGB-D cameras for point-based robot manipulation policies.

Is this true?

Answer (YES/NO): YES